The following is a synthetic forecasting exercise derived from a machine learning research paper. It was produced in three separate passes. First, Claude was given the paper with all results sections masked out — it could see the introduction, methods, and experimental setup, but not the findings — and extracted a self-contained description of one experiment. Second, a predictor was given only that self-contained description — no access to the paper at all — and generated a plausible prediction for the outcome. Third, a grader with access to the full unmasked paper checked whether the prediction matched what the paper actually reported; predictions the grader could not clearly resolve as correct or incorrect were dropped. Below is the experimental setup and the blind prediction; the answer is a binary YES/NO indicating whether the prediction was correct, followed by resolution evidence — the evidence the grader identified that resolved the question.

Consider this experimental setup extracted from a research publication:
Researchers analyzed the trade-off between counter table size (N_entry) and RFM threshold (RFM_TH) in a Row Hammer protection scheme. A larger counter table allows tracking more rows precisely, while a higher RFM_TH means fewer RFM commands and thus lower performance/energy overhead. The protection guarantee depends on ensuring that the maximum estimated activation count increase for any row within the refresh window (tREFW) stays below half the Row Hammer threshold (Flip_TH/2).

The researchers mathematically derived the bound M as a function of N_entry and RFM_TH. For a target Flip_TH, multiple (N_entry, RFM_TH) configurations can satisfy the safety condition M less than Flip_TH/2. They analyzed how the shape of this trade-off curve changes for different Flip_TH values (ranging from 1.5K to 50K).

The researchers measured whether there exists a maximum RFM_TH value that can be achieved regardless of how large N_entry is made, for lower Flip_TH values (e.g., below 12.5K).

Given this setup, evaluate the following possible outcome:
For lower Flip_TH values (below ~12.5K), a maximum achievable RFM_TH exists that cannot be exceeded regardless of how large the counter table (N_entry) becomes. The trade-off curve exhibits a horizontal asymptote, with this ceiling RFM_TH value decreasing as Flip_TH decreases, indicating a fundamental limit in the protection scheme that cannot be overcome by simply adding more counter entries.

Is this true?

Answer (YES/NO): NO